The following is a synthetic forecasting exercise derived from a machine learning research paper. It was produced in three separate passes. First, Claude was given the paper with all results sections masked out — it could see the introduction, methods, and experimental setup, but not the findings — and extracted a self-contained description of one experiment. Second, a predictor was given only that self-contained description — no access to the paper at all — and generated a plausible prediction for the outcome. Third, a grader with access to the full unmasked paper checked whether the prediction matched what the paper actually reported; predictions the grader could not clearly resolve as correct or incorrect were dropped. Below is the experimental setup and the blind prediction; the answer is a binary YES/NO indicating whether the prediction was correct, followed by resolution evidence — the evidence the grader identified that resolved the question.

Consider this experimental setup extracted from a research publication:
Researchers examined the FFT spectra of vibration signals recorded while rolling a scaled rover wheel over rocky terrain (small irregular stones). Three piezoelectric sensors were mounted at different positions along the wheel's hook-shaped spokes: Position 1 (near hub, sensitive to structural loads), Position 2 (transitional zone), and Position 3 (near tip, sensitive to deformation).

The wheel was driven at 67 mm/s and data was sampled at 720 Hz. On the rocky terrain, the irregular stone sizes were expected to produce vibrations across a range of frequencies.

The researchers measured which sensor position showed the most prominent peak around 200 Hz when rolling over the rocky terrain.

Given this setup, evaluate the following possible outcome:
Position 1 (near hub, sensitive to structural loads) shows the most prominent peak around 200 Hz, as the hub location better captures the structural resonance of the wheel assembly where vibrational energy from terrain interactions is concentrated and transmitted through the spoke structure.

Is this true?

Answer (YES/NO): NO